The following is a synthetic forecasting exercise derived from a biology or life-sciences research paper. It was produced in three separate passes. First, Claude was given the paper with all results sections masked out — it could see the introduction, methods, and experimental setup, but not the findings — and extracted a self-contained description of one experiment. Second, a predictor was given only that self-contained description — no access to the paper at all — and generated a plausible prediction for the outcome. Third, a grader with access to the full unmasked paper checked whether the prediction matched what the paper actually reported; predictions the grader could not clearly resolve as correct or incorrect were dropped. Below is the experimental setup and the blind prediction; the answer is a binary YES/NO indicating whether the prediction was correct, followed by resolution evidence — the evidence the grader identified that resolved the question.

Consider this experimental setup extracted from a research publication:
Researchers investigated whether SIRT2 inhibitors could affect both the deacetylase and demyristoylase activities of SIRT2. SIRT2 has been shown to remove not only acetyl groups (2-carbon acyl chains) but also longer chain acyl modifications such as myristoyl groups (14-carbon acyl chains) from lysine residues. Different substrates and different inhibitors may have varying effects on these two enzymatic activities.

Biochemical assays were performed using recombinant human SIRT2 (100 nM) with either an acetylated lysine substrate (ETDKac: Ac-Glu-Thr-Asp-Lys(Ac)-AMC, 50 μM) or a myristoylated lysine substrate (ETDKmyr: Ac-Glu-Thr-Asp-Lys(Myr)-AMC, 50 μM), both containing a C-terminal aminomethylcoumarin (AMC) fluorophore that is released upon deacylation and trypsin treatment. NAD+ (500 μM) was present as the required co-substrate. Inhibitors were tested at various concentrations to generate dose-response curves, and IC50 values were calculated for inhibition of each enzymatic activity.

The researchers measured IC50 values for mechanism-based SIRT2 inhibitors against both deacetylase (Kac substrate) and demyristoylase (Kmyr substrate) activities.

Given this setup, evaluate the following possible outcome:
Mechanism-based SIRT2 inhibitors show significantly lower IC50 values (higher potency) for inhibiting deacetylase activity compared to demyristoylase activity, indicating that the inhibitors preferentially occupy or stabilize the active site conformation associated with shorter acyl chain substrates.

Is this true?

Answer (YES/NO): NO